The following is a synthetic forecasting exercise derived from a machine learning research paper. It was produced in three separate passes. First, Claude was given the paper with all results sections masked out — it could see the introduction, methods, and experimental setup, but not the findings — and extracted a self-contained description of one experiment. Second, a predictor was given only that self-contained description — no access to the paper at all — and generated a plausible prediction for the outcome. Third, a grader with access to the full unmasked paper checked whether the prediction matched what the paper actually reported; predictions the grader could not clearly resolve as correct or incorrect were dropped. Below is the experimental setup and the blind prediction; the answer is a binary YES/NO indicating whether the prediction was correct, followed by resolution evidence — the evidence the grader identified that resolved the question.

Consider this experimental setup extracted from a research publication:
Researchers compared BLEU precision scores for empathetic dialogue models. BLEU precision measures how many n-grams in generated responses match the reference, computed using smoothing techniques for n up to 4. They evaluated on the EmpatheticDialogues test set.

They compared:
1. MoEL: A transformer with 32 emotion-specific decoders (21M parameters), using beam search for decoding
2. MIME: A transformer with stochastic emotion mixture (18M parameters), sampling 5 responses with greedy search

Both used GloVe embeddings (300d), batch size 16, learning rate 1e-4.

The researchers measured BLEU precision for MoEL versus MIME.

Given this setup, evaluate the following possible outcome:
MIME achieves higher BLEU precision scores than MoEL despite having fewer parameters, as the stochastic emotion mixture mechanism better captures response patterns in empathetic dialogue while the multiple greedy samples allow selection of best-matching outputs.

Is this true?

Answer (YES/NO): YES